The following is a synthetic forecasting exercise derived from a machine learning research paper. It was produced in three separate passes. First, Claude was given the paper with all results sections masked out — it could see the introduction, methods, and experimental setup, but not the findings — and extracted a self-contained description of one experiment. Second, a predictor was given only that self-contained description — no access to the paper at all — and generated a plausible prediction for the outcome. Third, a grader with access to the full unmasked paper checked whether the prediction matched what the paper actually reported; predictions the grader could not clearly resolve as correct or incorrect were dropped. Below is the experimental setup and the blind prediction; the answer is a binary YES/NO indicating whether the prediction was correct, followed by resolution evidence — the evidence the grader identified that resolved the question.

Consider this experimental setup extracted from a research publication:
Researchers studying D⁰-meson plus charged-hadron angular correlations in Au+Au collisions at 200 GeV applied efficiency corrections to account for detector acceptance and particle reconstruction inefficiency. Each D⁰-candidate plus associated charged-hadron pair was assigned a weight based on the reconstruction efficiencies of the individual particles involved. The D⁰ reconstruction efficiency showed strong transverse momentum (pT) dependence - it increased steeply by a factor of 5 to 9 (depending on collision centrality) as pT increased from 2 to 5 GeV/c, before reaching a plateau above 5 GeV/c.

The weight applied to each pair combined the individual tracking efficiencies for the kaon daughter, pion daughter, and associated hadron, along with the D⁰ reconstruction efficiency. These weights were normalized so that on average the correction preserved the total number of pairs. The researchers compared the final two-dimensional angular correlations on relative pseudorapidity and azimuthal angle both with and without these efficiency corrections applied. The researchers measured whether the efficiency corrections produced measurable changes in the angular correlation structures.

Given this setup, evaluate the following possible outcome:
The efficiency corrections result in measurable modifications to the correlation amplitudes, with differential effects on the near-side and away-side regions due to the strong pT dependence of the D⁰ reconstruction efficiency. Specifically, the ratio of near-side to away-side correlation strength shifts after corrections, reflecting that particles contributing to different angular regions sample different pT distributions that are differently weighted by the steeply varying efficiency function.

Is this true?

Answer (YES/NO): NO